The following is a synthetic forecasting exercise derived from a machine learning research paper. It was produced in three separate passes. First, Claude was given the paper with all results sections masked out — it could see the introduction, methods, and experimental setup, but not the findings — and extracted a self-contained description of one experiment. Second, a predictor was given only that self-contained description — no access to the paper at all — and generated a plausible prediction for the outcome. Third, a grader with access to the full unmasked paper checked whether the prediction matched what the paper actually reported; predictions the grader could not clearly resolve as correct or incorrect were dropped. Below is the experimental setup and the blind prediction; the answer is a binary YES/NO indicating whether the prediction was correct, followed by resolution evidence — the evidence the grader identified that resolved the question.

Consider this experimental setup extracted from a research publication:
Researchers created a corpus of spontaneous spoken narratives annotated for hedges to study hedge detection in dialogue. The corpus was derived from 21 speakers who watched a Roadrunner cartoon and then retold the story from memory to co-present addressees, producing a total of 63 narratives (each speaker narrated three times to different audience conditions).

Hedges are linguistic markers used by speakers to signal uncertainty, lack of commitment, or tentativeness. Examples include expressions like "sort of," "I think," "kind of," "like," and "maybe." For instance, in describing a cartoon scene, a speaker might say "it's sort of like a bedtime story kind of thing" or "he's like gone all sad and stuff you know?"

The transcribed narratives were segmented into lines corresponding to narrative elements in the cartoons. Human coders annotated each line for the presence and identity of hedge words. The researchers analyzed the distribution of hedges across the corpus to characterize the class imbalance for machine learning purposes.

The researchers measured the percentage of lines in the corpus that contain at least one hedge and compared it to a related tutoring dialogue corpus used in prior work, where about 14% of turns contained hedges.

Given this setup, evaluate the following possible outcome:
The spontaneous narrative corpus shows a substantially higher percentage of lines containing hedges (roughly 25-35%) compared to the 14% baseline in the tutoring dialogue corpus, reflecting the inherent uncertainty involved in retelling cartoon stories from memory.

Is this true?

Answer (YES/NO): YES